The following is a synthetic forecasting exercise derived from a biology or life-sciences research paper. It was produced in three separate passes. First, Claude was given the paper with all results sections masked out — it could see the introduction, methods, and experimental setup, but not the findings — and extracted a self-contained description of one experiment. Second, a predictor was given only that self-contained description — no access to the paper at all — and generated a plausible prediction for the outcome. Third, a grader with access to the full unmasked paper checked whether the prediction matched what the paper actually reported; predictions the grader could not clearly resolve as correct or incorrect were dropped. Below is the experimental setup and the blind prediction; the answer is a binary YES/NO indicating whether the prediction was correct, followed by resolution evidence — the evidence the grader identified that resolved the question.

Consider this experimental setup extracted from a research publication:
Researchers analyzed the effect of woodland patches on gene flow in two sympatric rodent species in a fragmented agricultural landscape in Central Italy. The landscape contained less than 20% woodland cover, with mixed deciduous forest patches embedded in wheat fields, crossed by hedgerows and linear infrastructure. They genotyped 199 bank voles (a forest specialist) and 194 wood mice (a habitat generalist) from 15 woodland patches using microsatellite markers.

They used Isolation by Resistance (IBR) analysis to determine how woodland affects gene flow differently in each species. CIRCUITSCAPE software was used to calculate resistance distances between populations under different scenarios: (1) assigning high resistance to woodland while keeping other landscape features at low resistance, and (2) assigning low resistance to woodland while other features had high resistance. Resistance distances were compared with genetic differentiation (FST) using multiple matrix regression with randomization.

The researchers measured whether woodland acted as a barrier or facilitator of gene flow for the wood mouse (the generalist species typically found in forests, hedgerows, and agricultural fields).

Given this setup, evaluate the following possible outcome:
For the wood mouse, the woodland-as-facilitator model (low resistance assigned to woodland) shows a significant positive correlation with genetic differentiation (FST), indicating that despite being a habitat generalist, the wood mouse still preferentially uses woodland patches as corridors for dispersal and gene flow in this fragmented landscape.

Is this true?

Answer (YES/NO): NO